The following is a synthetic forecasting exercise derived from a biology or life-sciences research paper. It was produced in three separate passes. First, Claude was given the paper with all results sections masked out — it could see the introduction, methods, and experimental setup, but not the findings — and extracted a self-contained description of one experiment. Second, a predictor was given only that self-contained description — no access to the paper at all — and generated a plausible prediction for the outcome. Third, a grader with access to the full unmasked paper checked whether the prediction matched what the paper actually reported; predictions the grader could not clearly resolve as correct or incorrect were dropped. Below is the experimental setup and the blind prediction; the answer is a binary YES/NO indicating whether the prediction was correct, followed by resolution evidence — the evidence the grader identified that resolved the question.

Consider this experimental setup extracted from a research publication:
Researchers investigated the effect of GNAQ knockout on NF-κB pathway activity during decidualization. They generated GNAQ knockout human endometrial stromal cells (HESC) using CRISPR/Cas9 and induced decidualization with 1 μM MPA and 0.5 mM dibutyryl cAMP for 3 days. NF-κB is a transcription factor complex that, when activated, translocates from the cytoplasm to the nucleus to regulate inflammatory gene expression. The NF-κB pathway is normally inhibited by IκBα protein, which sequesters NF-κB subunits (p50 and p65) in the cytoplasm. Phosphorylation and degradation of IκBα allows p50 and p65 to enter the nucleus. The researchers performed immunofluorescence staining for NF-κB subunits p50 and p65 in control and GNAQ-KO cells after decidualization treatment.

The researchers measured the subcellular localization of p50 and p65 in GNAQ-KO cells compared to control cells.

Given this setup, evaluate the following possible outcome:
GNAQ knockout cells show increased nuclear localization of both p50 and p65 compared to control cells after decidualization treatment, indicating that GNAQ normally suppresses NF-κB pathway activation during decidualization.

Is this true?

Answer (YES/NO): YES